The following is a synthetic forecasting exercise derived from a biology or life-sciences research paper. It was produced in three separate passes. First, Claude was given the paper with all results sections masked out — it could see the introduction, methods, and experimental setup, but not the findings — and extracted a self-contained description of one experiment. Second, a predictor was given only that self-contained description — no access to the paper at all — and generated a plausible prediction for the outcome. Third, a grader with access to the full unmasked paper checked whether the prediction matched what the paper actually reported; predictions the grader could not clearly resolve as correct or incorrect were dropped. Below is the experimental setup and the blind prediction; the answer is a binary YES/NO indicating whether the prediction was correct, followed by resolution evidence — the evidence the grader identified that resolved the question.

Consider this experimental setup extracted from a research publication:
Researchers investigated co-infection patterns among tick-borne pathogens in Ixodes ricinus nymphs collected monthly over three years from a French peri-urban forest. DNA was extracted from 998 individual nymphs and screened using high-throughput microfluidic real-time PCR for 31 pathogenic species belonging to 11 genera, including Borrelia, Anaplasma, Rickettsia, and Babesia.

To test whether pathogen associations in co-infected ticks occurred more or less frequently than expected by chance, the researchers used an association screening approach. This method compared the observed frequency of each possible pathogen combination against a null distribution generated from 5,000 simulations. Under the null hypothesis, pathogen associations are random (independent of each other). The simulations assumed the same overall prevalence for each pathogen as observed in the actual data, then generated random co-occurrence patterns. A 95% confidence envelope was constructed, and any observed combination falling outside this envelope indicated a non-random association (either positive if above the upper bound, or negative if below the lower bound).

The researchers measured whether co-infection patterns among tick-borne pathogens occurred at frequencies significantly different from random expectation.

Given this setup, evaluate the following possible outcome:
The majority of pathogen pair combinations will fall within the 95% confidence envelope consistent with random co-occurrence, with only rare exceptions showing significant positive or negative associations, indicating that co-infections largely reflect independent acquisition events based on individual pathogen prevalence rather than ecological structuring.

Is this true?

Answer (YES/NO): NO